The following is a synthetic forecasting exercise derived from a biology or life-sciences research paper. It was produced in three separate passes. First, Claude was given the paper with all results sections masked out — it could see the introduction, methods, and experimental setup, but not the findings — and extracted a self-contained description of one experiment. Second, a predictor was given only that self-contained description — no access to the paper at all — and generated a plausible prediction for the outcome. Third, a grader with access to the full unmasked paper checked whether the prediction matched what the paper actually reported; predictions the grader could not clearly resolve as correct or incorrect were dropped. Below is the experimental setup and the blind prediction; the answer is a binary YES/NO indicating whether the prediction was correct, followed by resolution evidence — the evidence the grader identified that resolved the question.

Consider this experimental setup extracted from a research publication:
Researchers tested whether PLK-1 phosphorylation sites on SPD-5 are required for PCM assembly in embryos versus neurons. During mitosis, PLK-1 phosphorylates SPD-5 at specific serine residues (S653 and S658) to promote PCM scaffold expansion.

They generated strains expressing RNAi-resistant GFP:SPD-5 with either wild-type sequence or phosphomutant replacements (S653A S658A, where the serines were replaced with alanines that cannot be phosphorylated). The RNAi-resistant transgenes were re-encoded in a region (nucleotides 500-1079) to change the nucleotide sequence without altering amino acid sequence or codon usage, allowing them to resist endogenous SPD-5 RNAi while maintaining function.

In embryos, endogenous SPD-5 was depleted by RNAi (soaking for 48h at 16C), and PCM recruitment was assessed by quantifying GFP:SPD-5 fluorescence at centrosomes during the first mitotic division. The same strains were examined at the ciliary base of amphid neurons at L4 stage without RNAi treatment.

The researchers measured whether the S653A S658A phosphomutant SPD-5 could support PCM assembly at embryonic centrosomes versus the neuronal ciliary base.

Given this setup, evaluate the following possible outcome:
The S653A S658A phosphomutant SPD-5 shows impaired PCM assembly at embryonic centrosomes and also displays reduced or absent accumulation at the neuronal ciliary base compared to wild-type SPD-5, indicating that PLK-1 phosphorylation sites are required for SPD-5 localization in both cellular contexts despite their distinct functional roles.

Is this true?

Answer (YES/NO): NO